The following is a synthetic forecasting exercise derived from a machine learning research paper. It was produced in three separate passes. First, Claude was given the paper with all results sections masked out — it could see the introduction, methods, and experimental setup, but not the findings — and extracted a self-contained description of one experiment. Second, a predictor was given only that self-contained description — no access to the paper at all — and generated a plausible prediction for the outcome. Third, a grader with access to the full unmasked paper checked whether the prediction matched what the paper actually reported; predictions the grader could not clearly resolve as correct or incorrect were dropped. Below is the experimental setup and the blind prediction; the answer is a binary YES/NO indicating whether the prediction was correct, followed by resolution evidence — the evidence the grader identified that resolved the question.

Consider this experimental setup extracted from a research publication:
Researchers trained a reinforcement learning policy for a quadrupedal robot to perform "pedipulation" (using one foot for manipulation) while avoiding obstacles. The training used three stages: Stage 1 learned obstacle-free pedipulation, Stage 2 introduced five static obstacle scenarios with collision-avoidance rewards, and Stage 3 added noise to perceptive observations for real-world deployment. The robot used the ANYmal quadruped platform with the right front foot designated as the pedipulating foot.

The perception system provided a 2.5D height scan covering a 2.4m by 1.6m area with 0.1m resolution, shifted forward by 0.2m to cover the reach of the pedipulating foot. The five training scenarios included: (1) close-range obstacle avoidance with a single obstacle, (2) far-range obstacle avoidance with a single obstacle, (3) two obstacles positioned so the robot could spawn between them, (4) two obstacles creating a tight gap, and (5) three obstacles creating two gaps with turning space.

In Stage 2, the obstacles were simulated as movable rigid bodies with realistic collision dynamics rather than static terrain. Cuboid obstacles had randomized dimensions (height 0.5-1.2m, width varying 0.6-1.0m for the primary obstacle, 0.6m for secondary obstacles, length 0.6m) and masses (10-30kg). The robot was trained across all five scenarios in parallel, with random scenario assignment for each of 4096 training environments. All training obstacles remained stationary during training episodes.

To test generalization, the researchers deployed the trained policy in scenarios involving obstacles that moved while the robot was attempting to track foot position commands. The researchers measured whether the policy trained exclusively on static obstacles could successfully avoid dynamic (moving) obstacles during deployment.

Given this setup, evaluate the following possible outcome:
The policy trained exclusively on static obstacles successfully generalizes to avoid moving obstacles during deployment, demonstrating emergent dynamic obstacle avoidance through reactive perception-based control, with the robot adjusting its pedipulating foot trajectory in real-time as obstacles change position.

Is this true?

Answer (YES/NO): YES